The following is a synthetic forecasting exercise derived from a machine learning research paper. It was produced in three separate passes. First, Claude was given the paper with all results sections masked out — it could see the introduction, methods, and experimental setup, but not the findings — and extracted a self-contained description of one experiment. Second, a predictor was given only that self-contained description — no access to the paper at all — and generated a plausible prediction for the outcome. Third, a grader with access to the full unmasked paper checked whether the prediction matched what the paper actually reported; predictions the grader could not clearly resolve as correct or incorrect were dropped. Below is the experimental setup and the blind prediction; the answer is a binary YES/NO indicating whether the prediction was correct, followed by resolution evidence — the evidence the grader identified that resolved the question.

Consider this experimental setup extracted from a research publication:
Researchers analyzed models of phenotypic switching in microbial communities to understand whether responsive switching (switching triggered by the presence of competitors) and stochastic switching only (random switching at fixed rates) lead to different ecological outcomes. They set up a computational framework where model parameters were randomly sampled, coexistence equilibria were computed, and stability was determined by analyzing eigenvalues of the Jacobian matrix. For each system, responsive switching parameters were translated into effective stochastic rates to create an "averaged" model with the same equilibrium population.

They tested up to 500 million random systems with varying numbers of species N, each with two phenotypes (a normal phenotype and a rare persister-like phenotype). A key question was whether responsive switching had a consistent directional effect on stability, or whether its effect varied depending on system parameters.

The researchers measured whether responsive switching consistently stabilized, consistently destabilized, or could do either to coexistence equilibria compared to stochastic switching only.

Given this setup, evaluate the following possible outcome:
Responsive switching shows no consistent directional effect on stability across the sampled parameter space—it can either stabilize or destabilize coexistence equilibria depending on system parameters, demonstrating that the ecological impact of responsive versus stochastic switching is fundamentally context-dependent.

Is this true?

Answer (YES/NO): NO